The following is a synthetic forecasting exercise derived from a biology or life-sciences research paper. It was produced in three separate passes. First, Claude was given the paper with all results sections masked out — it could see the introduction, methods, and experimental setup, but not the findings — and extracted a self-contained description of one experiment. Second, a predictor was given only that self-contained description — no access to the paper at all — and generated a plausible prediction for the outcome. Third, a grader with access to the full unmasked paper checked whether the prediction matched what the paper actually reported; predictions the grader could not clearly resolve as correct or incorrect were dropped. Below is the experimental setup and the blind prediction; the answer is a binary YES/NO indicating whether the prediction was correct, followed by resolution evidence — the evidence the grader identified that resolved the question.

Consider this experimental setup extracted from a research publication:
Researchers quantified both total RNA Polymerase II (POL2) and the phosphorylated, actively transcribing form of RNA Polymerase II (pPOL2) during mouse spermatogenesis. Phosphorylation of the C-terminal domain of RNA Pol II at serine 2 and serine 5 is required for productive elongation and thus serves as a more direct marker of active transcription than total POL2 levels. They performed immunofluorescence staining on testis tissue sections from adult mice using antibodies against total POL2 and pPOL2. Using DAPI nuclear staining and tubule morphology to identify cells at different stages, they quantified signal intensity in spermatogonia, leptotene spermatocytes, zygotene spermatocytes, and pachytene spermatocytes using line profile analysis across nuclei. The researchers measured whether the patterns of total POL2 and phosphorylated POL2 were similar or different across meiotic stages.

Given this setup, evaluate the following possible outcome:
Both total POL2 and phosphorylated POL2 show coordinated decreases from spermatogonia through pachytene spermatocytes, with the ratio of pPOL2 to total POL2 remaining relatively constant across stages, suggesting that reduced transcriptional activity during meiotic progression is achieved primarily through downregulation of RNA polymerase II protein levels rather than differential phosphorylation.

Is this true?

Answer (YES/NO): NO